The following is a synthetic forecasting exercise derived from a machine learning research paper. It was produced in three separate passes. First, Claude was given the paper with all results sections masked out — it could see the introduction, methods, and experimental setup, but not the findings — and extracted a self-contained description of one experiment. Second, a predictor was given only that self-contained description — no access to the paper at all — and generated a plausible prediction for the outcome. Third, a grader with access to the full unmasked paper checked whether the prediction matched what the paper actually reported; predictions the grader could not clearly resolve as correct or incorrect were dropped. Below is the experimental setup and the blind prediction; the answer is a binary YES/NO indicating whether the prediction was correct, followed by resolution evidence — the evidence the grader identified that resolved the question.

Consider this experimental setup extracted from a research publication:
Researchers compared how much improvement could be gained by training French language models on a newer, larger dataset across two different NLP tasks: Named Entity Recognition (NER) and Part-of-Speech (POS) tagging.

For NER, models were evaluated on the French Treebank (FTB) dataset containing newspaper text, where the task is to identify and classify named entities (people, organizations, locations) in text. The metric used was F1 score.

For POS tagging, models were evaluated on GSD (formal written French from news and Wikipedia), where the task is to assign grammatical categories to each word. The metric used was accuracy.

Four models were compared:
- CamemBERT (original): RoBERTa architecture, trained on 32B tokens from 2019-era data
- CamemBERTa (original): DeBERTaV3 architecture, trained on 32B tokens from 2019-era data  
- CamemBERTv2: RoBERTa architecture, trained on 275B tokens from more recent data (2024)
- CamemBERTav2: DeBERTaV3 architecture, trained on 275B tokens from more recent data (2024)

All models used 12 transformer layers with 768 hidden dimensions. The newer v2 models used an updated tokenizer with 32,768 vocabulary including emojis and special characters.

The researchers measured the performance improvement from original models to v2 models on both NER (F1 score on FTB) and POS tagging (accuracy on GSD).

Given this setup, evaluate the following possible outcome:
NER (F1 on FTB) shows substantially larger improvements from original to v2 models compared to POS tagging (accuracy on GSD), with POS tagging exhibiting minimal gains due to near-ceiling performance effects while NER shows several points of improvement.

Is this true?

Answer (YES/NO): YES